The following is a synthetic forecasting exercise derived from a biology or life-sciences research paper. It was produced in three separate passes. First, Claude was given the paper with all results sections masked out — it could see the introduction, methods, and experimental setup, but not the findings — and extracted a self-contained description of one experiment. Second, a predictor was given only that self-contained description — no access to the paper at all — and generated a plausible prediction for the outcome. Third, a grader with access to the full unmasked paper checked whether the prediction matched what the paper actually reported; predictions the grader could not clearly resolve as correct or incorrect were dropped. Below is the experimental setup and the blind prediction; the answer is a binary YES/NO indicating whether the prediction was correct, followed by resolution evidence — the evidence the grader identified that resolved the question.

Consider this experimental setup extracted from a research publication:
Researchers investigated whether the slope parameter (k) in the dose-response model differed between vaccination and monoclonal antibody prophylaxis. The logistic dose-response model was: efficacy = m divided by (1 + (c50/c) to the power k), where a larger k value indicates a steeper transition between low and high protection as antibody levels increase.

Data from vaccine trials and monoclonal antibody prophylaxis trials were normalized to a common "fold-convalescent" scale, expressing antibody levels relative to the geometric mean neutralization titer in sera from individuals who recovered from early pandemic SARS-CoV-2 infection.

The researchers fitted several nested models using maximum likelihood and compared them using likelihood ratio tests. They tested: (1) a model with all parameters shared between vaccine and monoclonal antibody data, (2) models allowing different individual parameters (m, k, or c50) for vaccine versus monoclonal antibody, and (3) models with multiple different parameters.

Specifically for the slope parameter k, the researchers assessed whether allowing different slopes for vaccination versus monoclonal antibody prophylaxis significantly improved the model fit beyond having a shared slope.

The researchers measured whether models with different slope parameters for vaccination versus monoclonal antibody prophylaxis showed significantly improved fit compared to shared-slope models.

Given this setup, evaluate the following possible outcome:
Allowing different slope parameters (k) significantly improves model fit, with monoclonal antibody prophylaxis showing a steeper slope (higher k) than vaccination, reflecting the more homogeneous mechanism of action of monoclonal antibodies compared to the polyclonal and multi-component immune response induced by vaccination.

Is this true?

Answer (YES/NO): NO